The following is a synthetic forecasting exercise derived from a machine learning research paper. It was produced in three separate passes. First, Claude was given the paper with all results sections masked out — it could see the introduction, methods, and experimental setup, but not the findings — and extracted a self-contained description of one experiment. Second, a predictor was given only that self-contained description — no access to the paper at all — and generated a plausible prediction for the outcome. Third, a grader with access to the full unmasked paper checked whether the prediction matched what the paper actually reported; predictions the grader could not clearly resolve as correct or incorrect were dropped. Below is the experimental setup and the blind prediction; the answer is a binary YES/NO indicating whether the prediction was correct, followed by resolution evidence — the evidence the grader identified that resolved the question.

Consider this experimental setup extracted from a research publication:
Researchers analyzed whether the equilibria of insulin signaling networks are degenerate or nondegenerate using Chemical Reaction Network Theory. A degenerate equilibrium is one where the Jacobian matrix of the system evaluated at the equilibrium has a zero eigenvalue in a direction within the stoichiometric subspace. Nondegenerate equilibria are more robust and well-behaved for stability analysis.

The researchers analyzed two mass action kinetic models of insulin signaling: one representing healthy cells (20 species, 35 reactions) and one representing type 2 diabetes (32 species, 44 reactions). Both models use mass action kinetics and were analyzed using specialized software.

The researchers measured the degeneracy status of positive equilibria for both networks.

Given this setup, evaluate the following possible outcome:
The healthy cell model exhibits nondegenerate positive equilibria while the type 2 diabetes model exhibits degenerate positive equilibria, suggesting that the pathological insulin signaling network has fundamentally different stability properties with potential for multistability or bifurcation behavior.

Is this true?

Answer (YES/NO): NO